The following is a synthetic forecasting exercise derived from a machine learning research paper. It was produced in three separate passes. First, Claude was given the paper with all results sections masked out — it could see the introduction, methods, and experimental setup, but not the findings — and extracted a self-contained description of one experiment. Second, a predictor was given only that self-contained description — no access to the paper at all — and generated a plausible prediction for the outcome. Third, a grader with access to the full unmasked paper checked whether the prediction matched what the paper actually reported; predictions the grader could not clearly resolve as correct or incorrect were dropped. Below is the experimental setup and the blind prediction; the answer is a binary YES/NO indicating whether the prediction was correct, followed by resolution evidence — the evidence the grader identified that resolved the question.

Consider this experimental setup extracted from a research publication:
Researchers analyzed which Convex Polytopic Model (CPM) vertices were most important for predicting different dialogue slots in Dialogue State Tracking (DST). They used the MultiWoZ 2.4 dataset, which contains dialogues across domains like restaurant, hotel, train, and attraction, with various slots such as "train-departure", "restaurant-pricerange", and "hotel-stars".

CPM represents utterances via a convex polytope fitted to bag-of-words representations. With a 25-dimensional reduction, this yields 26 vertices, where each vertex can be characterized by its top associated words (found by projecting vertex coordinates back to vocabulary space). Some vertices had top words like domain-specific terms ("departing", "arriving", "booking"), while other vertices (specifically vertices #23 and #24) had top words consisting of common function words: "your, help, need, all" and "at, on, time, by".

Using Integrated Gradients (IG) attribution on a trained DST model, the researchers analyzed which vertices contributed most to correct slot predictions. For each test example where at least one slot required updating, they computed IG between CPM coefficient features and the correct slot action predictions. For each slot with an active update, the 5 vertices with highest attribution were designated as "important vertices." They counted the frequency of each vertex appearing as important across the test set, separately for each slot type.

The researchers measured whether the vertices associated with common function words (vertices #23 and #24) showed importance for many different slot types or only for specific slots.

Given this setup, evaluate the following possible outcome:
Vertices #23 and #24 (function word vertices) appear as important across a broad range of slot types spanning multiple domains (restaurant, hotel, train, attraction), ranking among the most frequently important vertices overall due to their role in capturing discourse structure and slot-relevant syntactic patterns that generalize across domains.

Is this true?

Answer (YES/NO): NO